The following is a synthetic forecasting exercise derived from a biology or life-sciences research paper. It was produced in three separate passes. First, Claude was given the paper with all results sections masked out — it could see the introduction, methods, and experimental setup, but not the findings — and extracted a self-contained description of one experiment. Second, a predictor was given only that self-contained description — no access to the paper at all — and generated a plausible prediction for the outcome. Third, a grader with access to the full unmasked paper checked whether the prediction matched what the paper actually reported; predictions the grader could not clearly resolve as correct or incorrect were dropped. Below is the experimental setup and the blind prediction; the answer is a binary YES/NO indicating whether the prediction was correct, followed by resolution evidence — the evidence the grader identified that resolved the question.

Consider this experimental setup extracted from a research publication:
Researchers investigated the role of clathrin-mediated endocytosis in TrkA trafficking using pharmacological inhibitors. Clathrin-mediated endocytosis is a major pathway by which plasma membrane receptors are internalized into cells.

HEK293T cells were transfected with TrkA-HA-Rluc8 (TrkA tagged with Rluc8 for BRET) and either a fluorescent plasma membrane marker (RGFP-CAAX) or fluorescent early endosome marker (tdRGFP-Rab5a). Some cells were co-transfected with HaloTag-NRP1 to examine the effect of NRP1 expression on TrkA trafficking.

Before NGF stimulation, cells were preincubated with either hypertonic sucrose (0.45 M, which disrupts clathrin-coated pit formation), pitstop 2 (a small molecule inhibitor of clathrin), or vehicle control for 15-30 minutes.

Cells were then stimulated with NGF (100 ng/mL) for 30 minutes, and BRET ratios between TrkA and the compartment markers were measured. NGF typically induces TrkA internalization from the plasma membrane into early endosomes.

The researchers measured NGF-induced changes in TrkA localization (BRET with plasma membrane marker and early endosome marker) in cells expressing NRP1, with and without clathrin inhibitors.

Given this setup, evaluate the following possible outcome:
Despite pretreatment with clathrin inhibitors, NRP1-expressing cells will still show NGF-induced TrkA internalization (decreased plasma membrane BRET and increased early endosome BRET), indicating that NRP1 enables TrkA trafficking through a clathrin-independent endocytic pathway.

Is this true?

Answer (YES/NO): NO